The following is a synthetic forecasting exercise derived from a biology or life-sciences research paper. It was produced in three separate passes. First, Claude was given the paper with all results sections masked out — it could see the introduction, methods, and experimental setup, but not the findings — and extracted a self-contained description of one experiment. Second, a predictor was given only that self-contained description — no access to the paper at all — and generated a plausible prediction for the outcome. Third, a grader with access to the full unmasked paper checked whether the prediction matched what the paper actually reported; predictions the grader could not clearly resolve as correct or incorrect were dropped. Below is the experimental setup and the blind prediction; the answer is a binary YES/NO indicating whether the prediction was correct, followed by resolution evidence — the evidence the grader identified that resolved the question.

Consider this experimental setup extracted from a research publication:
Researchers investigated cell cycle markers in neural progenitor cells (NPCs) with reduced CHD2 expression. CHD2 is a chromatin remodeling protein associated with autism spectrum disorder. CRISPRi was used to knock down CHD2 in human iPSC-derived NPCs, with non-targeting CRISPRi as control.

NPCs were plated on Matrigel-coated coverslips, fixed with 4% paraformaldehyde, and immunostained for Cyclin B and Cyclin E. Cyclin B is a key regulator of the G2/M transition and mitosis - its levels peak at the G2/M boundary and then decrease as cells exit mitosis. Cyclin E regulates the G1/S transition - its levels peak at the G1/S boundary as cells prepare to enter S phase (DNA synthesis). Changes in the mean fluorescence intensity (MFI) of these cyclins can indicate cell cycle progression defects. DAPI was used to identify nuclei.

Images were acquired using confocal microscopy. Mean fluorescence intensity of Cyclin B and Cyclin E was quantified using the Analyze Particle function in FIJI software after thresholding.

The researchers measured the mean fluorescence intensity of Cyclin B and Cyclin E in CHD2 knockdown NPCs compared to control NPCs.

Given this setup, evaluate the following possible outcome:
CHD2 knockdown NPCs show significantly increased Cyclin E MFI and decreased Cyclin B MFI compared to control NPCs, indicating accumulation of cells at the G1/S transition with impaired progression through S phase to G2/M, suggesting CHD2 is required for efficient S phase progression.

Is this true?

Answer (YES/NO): NO